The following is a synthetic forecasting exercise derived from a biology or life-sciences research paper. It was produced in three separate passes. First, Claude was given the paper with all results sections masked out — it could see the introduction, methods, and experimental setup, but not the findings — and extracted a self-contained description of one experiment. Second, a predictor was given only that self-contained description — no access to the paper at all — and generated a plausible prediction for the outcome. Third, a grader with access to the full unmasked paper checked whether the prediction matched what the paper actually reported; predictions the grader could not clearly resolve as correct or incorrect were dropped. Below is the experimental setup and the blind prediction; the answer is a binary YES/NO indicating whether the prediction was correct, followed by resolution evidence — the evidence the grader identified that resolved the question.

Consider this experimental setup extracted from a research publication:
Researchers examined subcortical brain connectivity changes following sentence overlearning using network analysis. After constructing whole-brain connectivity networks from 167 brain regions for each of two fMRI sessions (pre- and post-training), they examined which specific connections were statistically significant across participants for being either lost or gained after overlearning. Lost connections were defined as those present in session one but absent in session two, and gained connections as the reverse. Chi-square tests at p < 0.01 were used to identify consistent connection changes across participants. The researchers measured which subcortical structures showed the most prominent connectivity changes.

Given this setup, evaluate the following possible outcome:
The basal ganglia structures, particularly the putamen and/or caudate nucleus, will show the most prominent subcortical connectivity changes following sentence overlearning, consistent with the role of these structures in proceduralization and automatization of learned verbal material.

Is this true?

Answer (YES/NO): NO